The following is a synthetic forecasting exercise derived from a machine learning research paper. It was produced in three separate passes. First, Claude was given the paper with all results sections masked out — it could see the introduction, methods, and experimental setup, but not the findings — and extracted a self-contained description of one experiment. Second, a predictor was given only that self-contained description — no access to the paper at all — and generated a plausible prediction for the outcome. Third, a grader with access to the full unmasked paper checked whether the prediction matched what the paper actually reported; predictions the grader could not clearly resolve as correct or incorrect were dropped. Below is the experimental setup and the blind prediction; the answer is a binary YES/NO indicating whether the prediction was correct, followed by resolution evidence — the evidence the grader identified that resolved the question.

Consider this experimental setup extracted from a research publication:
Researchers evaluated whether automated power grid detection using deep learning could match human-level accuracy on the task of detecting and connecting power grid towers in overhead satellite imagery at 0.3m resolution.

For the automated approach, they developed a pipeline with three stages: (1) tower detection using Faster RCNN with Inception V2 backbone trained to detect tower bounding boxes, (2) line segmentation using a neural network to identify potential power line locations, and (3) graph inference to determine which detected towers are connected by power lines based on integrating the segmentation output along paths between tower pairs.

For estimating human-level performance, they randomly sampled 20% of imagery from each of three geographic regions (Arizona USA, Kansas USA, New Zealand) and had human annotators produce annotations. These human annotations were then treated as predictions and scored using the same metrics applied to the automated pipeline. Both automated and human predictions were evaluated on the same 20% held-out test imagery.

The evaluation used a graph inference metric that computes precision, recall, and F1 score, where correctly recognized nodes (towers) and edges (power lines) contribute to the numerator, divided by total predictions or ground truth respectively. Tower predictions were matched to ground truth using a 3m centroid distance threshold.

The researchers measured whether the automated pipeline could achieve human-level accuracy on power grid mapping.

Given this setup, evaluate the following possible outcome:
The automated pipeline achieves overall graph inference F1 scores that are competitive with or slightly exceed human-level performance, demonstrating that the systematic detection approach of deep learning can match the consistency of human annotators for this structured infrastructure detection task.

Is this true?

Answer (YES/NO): NO